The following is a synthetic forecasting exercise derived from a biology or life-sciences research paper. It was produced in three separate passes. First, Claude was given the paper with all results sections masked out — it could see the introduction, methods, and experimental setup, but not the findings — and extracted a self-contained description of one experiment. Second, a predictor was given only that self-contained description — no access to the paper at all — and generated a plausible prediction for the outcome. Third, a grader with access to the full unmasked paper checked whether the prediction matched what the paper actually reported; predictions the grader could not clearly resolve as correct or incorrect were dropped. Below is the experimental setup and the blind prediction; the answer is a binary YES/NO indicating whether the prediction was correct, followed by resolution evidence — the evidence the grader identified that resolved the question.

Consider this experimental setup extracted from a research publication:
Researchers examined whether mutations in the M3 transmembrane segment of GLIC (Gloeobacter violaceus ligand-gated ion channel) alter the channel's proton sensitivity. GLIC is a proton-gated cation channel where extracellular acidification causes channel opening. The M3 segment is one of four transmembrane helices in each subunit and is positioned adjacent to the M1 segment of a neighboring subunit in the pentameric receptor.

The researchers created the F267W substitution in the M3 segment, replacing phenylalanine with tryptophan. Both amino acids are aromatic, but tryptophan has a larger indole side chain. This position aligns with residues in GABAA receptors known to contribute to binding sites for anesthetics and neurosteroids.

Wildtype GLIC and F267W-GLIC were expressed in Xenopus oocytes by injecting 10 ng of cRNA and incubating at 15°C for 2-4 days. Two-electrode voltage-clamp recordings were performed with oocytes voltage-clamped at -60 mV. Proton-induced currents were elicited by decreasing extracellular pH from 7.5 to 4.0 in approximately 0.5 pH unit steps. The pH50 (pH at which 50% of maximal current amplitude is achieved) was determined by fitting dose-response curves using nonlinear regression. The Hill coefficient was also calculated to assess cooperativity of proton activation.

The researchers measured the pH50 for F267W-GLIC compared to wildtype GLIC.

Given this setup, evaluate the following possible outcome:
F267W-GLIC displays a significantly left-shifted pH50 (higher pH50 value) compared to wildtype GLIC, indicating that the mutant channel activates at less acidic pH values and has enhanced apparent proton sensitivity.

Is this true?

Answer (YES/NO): YES